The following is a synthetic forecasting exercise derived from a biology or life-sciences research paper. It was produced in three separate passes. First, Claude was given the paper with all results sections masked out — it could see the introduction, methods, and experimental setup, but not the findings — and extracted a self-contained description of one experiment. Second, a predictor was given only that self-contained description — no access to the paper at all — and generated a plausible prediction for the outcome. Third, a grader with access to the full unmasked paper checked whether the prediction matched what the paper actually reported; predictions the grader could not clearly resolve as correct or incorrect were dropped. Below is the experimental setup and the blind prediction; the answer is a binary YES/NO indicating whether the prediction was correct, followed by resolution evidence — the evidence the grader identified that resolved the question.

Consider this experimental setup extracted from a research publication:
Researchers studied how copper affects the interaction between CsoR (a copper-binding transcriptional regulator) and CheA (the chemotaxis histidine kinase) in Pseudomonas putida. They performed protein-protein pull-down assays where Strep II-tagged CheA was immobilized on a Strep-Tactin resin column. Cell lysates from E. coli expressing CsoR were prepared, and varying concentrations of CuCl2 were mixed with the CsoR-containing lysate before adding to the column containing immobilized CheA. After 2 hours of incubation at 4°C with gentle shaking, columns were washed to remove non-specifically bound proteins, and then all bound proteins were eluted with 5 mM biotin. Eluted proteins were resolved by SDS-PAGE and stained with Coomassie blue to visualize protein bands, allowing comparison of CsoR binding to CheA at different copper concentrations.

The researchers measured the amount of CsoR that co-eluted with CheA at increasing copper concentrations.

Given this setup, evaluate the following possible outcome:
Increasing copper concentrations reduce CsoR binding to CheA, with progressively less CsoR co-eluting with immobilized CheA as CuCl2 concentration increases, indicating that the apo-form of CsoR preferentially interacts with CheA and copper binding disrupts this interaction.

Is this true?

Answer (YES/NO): YES